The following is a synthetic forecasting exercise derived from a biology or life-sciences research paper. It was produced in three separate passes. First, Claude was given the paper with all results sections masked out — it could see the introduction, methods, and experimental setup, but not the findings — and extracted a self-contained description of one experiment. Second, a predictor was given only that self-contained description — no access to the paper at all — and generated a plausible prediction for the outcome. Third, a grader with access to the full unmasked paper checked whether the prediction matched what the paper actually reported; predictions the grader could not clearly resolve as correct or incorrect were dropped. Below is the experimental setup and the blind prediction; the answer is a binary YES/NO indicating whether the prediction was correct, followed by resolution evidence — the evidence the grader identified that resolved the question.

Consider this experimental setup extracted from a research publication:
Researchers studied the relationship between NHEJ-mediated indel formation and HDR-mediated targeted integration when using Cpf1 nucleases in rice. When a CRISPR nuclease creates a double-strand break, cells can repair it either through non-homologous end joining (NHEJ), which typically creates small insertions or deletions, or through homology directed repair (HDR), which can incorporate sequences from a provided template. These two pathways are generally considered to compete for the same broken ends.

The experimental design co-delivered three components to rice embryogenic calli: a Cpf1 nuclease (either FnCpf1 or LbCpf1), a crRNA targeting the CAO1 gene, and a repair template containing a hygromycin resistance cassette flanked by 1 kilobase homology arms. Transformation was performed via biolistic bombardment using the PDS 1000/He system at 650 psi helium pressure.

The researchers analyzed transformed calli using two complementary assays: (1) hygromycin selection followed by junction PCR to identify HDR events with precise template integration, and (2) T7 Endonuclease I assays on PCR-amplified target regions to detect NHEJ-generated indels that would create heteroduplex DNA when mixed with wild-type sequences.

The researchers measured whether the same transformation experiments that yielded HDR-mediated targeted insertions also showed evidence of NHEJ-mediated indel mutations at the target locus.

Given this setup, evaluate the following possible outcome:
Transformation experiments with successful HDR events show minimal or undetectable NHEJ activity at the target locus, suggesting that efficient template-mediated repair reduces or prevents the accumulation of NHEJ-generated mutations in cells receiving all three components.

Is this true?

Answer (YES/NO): NO